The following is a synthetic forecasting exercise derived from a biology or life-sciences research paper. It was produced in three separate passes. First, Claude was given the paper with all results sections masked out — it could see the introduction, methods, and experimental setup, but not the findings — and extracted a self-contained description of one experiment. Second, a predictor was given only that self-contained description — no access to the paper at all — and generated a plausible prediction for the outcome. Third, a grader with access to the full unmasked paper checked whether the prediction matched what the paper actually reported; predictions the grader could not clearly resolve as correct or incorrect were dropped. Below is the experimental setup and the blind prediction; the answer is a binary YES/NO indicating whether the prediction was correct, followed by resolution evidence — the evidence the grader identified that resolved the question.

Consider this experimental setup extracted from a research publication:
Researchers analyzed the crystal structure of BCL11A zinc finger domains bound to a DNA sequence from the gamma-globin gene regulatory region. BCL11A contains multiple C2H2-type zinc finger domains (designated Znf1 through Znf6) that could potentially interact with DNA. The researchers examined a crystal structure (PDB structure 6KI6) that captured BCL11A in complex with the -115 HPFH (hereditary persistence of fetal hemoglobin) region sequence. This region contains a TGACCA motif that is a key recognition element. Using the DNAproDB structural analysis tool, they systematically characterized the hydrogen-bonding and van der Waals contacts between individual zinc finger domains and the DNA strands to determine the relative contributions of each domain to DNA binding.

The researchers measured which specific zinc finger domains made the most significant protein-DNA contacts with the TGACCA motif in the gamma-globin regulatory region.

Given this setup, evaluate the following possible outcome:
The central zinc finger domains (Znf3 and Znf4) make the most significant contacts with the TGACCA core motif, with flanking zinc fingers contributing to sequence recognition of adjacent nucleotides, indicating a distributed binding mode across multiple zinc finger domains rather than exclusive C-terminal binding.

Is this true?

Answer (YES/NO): NO